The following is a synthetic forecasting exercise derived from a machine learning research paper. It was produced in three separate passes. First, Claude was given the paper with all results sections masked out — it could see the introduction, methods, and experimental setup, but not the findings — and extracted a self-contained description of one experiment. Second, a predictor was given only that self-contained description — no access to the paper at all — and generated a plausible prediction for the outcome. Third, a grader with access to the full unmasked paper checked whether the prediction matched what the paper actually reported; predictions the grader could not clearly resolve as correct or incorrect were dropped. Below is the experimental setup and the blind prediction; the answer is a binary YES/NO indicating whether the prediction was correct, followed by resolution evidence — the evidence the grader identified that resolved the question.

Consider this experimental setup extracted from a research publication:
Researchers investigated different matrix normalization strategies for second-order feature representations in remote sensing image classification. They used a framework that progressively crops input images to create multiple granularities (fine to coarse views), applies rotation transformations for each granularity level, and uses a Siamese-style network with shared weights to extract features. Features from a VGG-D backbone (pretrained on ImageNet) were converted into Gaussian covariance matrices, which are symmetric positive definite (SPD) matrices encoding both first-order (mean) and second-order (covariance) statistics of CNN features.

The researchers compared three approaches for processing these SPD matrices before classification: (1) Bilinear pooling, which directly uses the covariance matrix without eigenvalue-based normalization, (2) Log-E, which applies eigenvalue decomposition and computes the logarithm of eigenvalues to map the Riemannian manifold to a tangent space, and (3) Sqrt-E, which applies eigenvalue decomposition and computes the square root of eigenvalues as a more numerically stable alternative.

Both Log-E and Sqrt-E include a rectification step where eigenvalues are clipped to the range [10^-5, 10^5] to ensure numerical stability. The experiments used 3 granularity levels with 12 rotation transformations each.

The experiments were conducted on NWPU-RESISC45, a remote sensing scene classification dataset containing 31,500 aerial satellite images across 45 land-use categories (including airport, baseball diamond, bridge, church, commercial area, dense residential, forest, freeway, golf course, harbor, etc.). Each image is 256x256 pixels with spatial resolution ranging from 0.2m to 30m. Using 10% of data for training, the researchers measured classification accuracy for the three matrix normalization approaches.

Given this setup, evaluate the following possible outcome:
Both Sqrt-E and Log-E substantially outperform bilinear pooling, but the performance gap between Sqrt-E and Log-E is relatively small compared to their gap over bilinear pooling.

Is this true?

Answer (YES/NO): NO